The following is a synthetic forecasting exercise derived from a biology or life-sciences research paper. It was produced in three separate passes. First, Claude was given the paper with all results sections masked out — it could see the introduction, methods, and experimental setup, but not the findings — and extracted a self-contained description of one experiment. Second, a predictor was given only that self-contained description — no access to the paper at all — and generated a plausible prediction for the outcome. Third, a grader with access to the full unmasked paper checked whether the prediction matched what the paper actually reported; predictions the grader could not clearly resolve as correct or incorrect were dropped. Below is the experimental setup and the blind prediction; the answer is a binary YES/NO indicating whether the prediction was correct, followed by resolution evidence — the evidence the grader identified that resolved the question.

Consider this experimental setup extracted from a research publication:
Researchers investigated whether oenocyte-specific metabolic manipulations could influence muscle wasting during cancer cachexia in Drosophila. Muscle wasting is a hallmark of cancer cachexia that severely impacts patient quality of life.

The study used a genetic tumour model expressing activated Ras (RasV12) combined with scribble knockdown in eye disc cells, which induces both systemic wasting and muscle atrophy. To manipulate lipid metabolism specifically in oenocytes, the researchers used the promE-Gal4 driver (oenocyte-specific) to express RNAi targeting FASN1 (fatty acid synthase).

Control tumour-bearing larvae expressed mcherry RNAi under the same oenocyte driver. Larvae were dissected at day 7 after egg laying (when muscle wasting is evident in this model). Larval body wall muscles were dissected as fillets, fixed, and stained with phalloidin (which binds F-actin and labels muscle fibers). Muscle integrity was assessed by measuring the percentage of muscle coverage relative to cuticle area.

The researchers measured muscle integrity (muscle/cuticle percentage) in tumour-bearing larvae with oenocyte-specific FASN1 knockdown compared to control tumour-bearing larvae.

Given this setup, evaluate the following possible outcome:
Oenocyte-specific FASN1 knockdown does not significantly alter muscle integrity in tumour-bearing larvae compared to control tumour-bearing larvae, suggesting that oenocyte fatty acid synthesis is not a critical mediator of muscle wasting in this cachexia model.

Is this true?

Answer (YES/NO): YES